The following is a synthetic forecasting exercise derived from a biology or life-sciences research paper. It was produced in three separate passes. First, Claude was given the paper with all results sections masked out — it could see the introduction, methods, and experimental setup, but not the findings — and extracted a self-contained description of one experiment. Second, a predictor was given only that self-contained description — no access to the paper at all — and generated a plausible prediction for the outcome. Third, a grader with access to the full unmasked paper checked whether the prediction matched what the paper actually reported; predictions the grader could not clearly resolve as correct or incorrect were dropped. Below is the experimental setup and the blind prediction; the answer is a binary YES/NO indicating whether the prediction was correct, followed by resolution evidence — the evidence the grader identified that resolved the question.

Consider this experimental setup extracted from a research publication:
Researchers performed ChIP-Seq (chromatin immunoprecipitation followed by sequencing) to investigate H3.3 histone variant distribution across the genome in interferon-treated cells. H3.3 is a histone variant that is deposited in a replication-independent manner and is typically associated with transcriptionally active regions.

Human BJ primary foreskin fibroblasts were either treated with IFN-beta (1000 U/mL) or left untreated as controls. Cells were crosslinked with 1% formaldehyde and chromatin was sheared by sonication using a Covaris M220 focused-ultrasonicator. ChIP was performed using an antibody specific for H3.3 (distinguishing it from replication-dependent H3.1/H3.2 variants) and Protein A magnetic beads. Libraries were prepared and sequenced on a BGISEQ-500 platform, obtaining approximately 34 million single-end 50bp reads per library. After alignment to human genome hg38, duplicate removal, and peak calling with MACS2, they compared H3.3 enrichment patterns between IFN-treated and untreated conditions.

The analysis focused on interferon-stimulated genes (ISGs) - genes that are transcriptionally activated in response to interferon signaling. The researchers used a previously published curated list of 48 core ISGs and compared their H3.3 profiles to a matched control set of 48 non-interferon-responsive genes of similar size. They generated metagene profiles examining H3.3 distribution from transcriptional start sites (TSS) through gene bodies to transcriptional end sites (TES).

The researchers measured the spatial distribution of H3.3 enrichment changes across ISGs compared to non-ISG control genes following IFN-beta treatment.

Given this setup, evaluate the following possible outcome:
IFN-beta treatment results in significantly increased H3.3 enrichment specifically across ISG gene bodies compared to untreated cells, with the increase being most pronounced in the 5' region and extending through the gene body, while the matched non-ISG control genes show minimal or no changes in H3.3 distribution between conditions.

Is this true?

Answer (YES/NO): NO